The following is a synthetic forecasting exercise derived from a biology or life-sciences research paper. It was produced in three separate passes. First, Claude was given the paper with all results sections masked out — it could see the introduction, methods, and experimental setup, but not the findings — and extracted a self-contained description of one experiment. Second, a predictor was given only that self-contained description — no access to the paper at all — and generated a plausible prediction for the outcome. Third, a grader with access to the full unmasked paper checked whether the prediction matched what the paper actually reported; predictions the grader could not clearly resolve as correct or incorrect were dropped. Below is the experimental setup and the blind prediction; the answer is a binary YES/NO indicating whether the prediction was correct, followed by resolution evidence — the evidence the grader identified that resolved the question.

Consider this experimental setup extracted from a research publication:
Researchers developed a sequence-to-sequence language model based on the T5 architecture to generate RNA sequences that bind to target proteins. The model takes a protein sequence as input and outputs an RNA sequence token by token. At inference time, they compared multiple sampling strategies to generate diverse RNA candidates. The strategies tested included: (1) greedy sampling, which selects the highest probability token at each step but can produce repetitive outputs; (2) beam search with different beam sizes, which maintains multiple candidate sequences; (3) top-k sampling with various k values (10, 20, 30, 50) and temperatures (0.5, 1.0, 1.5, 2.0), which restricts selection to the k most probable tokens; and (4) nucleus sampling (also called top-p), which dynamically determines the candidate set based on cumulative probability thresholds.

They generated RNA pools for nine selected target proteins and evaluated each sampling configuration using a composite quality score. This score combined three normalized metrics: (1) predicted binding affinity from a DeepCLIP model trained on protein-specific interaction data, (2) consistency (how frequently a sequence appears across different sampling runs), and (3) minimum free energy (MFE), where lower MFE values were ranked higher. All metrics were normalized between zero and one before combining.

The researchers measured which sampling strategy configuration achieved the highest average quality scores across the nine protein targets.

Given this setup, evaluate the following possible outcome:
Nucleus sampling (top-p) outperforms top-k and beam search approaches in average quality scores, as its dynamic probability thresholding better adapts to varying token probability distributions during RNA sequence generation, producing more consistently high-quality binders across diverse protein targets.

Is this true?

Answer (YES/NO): NO